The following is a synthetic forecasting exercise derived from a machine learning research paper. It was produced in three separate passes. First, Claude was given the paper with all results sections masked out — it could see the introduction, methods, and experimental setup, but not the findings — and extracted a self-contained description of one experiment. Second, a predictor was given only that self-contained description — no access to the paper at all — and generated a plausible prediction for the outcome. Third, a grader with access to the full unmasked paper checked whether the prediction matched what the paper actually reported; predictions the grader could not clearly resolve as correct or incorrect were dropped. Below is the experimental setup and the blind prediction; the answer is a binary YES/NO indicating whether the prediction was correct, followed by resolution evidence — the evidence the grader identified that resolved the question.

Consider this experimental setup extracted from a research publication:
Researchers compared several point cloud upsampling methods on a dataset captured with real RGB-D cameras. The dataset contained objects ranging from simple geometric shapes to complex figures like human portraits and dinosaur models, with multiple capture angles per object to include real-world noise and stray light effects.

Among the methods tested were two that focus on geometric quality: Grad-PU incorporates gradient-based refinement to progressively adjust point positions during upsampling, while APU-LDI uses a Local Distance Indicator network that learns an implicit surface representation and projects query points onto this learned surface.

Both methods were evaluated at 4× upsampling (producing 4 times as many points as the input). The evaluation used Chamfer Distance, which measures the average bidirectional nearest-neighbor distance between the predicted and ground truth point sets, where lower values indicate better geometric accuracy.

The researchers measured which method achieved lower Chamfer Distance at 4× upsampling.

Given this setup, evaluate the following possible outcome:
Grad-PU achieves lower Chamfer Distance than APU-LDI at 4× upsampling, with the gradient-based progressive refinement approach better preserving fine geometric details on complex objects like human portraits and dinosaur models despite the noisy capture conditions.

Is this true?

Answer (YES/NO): NO